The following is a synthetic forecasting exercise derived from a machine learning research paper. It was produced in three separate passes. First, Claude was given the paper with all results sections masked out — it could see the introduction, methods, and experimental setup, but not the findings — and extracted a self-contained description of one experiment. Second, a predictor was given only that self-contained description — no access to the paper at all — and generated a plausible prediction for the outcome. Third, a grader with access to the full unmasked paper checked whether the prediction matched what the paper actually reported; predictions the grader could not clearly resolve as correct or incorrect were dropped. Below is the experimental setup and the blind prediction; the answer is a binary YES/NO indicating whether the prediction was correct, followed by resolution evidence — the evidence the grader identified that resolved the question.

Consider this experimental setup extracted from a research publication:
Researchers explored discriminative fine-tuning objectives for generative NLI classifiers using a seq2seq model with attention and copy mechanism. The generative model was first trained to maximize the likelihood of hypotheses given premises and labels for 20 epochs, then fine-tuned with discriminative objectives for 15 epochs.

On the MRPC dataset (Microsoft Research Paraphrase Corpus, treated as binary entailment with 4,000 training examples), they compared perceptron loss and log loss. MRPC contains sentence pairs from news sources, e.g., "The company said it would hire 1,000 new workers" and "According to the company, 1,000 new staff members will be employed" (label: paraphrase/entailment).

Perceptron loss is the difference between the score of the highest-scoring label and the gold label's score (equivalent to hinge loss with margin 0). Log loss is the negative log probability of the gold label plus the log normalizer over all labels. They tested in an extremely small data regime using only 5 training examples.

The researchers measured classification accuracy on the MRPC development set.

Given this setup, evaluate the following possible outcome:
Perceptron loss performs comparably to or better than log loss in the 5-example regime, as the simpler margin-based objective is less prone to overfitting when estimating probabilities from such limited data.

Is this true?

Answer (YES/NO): YES